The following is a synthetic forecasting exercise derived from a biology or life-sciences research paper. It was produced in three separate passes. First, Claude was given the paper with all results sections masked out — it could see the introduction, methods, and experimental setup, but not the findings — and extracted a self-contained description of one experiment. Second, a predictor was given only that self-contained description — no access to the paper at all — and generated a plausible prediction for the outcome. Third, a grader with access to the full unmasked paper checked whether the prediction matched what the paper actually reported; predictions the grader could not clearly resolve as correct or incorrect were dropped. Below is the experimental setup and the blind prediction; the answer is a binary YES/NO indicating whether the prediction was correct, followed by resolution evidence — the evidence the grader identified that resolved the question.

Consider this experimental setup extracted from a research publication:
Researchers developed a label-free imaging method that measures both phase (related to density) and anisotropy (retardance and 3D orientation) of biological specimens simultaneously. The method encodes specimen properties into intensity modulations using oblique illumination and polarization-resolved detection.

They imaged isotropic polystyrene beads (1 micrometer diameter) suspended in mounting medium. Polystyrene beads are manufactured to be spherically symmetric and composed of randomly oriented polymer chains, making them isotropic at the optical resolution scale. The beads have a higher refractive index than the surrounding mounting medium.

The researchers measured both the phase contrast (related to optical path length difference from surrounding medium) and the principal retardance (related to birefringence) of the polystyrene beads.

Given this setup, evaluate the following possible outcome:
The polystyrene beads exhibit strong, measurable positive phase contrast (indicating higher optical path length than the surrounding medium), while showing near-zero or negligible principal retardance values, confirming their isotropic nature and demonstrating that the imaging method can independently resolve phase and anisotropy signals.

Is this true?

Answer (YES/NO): NO